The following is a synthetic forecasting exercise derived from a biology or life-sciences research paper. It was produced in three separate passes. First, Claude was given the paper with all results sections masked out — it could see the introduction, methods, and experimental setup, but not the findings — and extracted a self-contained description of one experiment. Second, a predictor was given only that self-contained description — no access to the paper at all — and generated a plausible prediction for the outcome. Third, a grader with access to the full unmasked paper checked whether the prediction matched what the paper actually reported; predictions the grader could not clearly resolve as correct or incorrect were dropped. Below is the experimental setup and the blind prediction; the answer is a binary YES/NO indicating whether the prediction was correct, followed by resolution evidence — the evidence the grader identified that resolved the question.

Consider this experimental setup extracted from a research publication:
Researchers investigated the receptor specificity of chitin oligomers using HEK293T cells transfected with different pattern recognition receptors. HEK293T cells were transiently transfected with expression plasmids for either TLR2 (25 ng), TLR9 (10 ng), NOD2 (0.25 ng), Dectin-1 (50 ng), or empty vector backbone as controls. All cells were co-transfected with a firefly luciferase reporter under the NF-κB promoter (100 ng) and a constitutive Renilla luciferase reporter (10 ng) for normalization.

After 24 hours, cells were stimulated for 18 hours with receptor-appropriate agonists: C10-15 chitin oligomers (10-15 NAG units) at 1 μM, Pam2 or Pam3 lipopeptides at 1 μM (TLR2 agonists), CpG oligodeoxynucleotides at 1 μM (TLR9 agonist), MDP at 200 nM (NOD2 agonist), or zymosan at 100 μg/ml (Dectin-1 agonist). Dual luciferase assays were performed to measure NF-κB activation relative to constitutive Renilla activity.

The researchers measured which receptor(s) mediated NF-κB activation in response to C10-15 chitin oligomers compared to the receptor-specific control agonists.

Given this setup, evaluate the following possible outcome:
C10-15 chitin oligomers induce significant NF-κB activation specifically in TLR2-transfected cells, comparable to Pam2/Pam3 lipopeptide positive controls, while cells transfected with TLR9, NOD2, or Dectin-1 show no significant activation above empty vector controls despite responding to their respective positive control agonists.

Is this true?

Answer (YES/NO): YES